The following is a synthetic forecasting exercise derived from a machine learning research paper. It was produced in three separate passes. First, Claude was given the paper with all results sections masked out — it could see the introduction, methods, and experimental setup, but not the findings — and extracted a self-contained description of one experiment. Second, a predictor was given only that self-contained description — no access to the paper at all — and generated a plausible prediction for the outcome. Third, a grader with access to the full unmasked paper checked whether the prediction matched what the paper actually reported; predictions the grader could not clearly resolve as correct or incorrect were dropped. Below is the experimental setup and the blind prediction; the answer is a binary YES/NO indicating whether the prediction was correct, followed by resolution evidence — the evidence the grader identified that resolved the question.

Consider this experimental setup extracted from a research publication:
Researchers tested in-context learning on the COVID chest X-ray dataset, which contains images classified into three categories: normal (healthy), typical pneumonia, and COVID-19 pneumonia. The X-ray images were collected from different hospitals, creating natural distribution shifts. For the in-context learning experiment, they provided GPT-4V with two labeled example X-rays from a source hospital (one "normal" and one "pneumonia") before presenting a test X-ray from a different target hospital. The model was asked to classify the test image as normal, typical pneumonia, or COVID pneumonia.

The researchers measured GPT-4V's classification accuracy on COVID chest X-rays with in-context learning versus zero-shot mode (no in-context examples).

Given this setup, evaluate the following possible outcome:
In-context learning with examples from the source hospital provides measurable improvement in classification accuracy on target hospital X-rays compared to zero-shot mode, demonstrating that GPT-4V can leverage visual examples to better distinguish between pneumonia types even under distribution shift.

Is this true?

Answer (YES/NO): YES